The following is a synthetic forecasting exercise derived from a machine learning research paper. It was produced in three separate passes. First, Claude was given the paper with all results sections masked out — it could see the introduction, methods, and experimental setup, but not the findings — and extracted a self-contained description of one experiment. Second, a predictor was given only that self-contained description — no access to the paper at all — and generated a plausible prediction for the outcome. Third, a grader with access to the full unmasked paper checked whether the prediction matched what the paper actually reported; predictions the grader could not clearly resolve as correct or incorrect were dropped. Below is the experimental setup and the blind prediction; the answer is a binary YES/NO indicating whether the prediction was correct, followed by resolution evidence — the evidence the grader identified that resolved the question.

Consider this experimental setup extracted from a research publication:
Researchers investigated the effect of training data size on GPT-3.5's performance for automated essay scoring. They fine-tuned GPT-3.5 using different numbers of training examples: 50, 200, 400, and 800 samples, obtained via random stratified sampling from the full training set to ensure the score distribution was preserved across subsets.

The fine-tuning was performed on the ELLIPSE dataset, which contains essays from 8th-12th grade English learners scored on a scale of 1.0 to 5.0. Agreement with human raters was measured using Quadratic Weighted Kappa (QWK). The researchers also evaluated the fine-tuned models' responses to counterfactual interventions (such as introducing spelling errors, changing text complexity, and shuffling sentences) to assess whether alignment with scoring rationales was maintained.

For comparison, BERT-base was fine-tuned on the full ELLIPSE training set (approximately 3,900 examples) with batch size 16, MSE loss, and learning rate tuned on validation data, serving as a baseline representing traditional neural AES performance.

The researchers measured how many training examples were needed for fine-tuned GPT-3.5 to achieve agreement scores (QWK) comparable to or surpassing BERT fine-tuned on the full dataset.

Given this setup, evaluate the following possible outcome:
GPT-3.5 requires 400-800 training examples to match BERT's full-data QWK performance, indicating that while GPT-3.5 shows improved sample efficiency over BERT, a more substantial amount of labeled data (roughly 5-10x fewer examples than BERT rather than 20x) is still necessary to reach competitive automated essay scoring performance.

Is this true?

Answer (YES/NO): NO